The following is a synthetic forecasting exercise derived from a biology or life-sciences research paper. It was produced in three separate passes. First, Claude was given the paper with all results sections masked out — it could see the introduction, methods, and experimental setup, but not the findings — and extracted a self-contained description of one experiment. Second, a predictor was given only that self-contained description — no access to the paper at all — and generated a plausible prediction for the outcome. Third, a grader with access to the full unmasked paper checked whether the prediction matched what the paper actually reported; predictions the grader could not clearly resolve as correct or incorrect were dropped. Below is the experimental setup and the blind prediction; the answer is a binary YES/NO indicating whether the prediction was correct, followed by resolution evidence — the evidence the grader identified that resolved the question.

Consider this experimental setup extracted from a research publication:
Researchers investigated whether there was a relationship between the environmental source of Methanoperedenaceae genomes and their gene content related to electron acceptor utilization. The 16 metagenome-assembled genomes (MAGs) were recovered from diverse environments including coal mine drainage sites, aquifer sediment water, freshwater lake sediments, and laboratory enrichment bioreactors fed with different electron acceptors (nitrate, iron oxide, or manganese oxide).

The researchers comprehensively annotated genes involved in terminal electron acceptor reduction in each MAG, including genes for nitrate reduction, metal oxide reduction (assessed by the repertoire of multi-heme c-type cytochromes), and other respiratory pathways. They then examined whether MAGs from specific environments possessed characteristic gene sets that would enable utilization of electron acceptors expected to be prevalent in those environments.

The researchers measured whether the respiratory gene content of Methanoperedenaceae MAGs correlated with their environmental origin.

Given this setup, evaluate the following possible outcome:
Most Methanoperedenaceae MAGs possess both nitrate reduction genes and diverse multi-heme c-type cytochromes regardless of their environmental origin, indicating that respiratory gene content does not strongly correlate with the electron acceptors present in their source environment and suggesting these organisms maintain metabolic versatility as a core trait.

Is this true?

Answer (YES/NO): NO